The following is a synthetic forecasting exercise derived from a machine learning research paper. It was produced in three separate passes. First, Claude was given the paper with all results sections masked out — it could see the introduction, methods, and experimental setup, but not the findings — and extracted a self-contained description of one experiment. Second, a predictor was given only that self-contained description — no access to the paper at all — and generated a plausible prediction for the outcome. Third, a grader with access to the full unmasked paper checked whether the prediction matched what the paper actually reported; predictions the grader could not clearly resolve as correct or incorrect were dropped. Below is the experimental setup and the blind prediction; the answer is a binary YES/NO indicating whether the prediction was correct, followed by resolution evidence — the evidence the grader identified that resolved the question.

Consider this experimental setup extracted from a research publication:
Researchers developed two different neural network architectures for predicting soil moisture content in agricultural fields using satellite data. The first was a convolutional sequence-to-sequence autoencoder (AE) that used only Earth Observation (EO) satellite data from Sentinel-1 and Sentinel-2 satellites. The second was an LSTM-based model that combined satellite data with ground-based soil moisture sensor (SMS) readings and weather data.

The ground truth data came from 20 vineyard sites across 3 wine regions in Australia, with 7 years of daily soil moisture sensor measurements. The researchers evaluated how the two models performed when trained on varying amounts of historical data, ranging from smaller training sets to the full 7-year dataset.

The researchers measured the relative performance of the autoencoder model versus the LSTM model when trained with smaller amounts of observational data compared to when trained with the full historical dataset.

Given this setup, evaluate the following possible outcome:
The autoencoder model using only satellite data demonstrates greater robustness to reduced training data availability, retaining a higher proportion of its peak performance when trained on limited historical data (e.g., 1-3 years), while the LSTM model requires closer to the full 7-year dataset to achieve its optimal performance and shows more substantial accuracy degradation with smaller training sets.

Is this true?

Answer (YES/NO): NO